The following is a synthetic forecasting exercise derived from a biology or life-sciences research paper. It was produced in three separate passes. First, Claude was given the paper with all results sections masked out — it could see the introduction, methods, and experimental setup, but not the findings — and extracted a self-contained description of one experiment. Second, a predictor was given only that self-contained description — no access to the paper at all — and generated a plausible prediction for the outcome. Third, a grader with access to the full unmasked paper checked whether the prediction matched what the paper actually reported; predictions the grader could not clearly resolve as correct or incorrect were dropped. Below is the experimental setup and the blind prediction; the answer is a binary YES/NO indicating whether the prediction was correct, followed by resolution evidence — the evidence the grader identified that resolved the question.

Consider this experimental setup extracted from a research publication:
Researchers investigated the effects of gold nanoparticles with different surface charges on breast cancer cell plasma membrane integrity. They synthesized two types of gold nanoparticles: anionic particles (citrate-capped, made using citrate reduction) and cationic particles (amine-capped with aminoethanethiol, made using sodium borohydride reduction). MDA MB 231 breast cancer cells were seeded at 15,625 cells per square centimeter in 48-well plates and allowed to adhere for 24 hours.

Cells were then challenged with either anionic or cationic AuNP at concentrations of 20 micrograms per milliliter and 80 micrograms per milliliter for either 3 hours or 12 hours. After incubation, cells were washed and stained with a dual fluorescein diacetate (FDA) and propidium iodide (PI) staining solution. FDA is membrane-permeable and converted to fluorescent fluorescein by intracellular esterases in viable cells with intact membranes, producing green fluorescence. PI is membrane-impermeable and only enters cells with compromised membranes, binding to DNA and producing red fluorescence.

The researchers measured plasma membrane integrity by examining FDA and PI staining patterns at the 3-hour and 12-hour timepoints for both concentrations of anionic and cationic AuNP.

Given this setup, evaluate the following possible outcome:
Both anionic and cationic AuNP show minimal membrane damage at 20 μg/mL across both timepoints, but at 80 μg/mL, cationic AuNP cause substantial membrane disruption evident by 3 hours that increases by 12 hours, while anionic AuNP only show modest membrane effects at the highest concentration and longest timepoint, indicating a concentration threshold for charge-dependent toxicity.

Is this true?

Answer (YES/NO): NO